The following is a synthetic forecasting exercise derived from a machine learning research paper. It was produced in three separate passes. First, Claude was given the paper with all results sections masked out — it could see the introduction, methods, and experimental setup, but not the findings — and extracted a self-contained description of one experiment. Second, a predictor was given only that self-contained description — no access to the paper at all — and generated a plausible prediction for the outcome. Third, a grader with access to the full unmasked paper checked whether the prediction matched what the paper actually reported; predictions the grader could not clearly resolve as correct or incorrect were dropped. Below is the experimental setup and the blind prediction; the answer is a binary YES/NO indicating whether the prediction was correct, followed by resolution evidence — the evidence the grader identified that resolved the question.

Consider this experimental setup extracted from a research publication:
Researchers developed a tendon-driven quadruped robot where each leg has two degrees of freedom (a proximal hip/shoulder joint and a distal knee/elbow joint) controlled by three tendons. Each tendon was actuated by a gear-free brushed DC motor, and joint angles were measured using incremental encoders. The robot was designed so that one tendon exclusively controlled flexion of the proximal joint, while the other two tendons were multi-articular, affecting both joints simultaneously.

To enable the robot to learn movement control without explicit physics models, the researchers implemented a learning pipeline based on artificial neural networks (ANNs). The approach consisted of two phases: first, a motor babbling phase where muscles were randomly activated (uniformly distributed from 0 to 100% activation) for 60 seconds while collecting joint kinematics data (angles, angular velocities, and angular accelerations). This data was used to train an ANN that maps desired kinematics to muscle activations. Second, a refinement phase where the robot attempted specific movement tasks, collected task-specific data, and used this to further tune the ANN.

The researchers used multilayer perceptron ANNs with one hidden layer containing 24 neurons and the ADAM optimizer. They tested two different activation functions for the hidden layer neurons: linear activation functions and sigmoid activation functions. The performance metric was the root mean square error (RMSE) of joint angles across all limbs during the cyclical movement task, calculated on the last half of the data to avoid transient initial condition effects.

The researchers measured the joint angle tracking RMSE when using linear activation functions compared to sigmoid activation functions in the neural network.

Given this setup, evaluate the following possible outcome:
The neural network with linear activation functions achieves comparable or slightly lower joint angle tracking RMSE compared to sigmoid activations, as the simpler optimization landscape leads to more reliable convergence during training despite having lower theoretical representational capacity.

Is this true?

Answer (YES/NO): YES